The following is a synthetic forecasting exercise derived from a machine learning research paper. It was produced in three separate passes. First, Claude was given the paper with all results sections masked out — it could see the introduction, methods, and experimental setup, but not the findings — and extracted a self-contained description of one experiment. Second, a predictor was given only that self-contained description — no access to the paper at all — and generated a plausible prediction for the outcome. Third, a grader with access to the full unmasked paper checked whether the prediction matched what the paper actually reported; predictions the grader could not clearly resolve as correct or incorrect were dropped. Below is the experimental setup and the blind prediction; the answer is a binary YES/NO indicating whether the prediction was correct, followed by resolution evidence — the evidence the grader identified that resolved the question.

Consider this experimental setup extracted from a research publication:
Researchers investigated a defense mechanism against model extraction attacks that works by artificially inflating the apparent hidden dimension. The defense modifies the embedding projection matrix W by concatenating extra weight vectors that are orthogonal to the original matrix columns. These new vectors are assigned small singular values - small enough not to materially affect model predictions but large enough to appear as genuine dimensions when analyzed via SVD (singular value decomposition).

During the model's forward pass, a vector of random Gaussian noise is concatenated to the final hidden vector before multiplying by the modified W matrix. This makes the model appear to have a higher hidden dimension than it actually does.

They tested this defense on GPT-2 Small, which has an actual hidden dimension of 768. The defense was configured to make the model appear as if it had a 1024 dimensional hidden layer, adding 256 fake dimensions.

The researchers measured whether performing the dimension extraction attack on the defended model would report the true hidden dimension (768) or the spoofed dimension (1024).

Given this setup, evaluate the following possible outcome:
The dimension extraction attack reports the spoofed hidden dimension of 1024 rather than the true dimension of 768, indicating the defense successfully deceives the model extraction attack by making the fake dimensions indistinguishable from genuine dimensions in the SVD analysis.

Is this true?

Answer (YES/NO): YES